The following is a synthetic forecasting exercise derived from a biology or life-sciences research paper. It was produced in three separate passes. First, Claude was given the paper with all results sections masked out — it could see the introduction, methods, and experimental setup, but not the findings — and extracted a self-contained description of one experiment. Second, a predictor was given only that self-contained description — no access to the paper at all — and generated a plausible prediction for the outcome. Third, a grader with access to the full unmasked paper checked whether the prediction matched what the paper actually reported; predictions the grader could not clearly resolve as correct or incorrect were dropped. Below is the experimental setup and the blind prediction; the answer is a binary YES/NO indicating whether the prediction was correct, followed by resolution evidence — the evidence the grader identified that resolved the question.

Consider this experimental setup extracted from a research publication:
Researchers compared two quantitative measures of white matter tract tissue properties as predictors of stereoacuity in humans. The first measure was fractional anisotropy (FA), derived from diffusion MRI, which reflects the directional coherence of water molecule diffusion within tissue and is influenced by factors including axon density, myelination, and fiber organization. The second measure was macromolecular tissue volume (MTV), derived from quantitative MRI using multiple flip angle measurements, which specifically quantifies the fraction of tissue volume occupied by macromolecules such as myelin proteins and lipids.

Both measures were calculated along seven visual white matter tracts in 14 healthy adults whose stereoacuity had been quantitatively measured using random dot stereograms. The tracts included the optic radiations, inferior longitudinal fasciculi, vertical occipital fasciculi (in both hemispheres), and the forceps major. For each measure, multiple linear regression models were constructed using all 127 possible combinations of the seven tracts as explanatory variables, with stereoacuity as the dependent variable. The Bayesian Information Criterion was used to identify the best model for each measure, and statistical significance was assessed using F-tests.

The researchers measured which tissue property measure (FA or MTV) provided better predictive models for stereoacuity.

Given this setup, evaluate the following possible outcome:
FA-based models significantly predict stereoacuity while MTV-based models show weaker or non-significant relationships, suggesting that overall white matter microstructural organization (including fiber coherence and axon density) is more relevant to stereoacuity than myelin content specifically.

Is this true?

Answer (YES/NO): NO